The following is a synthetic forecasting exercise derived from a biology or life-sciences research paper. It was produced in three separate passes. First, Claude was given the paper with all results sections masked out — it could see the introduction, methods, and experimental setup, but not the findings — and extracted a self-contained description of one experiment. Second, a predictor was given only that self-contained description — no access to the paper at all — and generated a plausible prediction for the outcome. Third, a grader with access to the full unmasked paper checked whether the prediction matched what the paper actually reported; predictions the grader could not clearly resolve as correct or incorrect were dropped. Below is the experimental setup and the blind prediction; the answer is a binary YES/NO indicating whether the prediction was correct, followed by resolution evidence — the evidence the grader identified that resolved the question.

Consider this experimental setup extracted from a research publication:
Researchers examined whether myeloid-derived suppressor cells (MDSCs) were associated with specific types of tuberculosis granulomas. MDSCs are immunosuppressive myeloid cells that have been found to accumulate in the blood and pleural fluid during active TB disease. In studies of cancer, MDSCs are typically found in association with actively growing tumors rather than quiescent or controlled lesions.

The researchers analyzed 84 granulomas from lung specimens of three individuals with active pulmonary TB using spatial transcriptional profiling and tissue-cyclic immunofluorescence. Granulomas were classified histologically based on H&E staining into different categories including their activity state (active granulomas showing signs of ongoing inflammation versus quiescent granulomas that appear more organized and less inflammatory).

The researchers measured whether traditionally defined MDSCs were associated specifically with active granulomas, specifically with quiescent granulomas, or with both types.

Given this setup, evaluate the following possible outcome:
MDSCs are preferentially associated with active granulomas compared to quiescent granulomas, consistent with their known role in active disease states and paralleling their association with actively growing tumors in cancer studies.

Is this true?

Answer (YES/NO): NO